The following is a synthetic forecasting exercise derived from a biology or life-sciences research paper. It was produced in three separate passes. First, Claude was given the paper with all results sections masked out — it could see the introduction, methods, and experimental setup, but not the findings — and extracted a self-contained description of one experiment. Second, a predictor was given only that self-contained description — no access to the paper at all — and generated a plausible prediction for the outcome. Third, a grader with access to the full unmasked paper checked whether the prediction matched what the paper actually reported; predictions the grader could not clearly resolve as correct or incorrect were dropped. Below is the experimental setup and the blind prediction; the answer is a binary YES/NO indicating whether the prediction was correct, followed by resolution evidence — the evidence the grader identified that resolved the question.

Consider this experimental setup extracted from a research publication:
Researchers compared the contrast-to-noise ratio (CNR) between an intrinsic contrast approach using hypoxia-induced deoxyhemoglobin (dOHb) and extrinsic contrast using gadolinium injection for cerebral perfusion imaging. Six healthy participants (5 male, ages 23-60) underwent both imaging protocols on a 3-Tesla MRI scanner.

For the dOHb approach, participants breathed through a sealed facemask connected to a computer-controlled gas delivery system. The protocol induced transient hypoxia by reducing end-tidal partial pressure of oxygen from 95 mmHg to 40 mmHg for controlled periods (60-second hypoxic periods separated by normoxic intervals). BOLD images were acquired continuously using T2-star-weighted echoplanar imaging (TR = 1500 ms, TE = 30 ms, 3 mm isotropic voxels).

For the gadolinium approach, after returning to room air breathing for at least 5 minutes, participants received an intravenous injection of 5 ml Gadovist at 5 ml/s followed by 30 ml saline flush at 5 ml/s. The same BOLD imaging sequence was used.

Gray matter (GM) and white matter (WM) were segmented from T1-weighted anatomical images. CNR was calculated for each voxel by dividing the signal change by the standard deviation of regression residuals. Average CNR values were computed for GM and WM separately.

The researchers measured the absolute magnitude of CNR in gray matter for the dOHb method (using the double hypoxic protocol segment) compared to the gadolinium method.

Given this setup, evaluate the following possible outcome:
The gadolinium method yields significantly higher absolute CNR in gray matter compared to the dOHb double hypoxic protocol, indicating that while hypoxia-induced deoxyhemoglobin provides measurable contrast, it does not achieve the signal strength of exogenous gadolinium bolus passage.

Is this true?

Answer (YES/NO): YES